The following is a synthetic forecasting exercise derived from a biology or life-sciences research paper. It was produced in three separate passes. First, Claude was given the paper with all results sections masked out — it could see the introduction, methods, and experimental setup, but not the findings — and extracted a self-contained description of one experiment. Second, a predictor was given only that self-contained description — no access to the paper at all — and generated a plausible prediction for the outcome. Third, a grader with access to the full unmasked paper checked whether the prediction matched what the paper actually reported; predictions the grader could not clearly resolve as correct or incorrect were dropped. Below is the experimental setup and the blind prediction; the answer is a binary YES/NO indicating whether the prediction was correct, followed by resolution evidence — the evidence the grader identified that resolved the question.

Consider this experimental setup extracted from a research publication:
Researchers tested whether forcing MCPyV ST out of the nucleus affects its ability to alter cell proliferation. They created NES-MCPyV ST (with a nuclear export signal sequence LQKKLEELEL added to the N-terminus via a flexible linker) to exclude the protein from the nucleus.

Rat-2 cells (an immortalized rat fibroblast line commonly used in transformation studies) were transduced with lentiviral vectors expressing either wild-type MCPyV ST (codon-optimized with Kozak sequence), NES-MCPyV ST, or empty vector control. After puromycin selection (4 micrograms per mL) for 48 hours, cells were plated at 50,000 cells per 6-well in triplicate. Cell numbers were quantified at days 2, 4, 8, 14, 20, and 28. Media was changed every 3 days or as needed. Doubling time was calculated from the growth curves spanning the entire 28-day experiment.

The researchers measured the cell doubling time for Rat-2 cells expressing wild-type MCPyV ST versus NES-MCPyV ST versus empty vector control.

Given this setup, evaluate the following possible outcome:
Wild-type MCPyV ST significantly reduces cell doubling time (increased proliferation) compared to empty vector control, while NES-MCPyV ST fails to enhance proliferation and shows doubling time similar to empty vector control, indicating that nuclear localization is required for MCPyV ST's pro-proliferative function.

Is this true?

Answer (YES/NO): NO